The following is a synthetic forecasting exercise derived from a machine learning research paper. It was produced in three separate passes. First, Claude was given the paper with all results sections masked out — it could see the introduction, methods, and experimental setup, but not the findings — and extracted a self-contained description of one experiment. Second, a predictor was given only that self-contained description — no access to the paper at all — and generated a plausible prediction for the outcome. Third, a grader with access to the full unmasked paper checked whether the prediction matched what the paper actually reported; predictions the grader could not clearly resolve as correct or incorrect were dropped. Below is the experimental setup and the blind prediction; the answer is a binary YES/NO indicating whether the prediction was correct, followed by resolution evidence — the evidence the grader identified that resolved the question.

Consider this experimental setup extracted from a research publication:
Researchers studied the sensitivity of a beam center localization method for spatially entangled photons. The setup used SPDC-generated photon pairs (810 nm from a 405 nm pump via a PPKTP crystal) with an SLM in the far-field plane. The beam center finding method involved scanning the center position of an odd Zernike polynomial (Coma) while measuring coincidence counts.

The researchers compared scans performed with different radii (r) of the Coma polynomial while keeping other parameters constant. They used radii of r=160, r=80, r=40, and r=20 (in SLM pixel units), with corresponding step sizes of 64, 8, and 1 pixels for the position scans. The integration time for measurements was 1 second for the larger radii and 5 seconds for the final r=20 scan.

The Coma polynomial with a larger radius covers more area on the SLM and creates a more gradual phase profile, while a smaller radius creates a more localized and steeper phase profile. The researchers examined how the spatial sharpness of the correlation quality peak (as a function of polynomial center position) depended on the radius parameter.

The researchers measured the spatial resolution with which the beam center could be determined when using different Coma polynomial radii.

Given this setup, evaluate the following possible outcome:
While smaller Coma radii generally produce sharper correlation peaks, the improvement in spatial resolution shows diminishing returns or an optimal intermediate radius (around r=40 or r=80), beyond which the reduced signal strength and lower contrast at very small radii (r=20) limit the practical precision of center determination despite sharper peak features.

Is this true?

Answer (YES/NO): NO